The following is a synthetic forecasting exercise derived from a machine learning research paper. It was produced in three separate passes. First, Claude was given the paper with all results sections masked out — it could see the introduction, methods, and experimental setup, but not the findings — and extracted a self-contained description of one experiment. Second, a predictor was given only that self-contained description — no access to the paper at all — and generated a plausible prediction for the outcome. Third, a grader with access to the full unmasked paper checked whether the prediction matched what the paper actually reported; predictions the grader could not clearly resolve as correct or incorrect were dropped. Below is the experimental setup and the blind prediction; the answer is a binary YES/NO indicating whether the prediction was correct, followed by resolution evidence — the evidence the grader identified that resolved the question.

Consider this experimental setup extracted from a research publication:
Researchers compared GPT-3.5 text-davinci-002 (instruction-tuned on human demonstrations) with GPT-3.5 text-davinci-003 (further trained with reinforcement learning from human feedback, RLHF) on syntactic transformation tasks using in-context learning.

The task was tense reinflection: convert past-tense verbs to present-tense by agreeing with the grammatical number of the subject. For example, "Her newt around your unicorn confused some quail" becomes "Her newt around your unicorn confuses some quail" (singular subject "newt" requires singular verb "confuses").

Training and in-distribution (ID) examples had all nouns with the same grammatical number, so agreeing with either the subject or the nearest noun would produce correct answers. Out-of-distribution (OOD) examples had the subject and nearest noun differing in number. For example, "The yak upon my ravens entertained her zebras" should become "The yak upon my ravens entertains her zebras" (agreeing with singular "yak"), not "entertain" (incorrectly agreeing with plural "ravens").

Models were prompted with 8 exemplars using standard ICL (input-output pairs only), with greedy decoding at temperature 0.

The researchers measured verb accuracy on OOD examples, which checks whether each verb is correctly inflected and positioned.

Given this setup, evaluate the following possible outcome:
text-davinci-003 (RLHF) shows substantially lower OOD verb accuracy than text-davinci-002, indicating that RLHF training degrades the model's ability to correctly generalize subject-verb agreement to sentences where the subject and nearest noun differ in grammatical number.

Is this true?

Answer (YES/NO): YES